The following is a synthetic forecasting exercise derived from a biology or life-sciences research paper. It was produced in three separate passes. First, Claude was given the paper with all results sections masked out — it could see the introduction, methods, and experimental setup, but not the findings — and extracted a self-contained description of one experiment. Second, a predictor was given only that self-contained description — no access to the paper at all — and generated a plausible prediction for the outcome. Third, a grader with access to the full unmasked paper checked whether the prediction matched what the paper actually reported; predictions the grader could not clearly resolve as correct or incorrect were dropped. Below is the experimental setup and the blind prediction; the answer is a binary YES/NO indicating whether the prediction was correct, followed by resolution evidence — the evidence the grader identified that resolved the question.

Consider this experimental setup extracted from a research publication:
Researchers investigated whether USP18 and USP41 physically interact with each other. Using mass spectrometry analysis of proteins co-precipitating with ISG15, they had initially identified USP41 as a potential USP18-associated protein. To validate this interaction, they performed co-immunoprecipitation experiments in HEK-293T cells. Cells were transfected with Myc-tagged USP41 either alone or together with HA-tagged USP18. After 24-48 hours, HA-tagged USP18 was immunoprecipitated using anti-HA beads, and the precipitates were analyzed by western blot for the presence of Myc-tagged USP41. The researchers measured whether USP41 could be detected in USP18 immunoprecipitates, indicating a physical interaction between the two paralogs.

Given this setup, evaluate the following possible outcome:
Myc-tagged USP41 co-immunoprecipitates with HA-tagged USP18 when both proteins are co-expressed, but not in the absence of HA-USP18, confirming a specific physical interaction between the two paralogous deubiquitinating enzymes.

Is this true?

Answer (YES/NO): YES